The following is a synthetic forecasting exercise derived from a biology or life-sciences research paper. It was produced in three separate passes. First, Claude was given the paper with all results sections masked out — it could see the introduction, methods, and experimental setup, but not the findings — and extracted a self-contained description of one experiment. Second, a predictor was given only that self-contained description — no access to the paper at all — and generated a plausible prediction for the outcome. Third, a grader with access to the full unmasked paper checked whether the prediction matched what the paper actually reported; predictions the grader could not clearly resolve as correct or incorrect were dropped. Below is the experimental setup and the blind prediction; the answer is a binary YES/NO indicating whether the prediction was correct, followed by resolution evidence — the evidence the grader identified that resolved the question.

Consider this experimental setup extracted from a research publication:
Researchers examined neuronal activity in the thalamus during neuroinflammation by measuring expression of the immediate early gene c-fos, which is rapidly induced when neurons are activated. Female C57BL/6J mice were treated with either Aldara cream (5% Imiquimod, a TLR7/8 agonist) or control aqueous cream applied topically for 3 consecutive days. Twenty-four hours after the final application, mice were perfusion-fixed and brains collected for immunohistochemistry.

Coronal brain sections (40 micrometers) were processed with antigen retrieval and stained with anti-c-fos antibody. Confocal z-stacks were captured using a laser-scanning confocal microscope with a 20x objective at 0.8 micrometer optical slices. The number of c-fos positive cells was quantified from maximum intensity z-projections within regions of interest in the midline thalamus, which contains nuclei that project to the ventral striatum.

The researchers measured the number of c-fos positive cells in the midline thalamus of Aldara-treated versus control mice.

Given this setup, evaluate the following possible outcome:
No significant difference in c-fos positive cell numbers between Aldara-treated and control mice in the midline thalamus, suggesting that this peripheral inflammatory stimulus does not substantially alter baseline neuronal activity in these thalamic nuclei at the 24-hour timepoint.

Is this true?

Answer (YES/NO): NO